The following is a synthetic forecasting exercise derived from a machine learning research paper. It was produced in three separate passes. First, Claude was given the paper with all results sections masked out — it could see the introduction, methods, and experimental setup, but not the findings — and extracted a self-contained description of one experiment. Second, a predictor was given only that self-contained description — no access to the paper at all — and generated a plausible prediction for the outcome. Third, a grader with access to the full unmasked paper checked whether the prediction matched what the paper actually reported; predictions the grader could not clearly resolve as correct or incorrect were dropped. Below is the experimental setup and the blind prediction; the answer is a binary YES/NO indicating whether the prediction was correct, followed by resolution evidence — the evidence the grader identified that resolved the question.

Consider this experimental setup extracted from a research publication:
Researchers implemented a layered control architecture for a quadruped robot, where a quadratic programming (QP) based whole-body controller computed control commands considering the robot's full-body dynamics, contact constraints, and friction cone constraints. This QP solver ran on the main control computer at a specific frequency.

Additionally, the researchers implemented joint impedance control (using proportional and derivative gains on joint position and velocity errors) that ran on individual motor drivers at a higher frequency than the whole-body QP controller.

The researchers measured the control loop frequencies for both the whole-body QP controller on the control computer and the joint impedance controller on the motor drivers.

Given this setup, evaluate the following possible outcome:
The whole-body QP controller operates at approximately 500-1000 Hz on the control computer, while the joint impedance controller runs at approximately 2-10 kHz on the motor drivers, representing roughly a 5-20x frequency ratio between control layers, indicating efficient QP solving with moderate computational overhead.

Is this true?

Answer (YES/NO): YES